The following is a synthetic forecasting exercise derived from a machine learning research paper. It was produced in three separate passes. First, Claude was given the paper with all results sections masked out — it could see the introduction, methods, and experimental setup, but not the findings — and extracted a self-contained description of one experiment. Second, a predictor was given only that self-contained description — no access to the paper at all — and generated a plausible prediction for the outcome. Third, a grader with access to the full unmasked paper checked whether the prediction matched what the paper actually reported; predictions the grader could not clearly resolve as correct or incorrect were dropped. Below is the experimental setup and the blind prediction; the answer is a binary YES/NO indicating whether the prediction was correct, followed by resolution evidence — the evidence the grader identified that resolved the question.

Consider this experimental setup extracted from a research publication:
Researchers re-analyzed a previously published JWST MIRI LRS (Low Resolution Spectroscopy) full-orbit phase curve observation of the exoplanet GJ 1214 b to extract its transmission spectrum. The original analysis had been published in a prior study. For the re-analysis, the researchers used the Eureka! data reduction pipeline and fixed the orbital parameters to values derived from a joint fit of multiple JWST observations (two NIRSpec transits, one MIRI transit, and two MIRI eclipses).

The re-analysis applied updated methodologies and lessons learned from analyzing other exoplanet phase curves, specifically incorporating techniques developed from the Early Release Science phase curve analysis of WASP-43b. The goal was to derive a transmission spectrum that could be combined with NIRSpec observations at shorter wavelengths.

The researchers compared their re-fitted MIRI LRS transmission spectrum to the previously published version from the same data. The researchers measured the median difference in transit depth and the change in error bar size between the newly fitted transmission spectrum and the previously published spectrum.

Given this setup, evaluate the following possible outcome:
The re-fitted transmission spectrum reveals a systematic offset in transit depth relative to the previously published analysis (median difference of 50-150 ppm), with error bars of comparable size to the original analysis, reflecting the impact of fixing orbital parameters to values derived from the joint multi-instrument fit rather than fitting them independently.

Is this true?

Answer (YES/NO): NO